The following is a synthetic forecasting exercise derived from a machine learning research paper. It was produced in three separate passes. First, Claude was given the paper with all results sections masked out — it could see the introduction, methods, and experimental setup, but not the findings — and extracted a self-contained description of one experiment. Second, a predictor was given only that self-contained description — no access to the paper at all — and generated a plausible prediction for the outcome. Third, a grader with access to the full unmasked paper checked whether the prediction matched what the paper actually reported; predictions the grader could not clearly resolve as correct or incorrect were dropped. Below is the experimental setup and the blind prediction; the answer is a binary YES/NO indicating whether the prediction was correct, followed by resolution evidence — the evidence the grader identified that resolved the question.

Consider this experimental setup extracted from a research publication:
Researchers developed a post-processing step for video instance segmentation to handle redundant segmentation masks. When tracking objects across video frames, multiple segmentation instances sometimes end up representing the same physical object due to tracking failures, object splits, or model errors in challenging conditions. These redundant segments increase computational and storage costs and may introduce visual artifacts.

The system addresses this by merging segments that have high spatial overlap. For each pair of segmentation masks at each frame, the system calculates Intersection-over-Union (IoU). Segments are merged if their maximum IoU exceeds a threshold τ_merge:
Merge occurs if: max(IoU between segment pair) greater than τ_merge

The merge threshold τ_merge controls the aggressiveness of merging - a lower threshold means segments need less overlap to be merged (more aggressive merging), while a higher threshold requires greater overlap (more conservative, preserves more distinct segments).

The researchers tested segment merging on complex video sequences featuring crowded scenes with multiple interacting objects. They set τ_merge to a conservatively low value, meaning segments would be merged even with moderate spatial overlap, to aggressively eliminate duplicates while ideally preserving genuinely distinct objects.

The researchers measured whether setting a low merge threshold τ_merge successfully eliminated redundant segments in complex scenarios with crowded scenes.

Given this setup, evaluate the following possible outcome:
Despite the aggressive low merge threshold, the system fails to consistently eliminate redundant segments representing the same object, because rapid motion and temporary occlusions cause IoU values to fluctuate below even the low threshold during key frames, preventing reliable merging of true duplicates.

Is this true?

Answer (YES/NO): NO